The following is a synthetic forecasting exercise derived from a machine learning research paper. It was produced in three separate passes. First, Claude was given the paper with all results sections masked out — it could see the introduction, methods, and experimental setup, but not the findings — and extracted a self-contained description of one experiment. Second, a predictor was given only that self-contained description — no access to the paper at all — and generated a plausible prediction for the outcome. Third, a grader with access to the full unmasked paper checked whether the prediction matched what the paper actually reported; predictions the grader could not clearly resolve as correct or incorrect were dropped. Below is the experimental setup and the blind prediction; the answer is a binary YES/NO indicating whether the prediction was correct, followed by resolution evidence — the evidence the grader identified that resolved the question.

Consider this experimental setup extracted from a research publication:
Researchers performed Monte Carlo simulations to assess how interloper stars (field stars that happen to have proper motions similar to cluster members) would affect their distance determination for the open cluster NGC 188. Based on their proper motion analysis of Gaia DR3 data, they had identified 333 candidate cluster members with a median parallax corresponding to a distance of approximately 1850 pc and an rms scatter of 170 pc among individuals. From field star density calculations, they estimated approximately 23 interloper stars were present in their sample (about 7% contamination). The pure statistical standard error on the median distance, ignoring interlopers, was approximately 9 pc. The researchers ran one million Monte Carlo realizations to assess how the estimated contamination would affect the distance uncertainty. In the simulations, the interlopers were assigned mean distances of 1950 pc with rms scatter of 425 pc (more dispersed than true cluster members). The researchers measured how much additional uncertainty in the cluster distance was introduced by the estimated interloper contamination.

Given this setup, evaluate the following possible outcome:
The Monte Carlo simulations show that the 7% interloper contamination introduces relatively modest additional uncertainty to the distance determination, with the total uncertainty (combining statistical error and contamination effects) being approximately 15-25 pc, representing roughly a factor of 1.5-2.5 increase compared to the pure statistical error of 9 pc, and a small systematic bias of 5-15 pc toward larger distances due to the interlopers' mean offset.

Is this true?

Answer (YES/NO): NO